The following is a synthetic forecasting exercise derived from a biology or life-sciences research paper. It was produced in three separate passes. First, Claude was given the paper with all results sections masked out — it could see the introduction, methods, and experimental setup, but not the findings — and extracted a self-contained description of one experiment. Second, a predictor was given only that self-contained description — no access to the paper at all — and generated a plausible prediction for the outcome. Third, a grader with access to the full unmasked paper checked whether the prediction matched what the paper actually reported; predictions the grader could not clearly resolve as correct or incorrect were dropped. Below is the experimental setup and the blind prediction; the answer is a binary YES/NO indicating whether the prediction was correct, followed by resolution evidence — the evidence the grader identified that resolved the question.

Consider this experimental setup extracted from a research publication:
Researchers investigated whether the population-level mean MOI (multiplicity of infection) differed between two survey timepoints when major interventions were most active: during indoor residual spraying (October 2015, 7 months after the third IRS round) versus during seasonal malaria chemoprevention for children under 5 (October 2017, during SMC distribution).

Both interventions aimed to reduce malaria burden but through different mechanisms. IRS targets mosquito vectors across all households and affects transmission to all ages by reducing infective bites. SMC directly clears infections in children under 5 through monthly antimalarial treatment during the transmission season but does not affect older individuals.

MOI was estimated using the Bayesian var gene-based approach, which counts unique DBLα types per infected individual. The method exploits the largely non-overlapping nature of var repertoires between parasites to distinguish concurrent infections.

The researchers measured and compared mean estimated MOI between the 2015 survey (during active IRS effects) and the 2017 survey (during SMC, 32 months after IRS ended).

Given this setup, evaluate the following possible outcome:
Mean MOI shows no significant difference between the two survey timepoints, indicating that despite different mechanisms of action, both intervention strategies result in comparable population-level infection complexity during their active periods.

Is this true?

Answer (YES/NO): NO